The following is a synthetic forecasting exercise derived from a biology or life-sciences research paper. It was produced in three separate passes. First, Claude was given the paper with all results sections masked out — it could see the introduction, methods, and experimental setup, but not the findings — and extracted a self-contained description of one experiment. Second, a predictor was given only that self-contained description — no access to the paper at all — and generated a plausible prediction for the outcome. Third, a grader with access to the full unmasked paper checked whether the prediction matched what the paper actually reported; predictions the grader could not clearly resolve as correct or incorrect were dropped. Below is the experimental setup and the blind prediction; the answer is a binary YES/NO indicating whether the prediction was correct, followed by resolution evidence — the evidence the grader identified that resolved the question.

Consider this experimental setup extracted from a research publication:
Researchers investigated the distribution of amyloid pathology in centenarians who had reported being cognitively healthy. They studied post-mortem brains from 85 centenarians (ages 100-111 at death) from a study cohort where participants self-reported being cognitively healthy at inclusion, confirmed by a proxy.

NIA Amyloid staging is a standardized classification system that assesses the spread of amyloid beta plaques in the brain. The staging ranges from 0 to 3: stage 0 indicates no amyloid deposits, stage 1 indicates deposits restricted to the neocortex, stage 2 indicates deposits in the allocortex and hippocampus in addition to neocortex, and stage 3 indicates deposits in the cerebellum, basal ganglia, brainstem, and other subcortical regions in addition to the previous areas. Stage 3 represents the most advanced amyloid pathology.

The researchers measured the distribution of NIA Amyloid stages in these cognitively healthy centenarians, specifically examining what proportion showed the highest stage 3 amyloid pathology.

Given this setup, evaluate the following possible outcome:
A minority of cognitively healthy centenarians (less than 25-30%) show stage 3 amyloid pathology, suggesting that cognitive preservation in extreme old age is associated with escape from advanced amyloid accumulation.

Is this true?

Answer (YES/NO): YES